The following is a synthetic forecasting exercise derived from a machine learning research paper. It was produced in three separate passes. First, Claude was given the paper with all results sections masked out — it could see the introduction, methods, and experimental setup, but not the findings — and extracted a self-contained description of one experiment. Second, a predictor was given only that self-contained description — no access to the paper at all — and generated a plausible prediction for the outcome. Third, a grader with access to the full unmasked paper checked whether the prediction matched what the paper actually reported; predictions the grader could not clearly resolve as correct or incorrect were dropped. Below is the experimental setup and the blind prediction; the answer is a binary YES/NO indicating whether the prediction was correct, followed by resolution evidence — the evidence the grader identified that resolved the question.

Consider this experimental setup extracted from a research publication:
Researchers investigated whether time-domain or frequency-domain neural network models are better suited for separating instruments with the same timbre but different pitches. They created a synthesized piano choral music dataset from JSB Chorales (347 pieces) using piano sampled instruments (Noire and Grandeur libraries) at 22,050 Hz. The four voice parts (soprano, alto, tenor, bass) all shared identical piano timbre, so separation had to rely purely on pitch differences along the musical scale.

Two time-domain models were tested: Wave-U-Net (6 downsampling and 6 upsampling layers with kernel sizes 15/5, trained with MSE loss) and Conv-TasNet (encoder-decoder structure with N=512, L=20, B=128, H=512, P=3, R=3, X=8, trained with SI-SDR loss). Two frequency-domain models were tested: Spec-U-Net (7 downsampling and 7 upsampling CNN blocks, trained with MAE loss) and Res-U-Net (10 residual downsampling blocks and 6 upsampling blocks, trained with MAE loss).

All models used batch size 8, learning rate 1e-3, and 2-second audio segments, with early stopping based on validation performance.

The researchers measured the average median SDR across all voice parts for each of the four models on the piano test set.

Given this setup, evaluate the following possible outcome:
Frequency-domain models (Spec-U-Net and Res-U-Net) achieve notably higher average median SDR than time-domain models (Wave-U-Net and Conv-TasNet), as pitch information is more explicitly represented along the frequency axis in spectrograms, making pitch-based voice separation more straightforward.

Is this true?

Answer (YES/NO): YES